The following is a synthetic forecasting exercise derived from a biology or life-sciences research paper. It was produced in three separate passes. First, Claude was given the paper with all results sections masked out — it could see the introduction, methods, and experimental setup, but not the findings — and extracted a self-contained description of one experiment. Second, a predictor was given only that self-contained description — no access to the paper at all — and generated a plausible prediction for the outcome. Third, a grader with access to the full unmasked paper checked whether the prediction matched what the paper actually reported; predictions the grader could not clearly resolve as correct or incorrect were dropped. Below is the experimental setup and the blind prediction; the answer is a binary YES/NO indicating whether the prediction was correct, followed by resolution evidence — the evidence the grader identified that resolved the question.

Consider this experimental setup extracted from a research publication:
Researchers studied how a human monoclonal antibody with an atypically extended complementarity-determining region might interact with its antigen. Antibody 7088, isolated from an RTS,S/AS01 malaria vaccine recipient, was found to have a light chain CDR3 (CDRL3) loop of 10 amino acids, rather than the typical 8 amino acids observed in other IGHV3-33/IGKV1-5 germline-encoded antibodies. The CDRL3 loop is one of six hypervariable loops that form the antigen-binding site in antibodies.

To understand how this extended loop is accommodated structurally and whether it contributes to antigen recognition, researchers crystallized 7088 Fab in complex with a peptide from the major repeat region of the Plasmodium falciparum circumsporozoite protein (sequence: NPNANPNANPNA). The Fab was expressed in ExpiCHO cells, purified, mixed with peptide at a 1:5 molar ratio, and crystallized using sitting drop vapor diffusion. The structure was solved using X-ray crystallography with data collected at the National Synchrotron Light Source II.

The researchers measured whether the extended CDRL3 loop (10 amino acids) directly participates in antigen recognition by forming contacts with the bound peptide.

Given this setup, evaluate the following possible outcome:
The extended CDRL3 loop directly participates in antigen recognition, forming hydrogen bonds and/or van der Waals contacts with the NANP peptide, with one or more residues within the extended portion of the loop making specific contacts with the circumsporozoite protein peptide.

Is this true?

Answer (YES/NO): YES